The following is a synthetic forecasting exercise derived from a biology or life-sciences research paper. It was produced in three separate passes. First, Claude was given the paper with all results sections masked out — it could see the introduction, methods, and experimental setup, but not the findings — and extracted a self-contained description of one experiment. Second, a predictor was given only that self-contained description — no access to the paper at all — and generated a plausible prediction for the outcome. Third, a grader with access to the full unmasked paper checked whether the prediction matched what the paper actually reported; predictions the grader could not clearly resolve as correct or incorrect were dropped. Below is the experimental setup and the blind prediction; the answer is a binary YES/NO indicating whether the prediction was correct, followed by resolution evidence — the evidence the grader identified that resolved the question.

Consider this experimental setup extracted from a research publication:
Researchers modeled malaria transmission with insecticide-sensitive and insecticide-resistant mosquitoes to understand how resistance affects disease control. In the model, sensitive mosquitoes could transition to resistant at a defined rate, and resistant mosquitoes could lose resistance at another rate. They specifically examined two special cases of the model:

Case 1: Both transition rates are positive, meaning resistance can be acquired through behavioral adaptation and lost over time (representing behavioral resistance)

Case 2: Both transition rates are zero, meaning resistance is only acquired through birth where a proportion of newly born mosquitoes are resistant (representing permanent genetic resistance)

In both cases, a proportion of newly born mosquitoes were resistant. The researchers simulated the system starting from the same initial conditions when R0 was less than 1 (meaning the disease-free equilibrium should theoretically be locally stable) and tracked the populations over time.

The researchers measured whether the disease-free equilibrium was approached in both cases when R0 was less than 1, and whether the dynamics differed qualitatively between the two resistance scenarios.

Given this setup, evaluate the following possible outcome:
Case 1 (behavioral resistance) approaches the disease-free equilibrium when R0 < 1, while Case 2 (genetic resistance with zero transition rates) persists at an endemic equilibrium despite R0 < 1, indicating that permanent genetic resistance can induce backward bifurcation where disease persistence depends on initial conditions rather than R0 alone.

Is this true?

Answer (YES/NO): NO